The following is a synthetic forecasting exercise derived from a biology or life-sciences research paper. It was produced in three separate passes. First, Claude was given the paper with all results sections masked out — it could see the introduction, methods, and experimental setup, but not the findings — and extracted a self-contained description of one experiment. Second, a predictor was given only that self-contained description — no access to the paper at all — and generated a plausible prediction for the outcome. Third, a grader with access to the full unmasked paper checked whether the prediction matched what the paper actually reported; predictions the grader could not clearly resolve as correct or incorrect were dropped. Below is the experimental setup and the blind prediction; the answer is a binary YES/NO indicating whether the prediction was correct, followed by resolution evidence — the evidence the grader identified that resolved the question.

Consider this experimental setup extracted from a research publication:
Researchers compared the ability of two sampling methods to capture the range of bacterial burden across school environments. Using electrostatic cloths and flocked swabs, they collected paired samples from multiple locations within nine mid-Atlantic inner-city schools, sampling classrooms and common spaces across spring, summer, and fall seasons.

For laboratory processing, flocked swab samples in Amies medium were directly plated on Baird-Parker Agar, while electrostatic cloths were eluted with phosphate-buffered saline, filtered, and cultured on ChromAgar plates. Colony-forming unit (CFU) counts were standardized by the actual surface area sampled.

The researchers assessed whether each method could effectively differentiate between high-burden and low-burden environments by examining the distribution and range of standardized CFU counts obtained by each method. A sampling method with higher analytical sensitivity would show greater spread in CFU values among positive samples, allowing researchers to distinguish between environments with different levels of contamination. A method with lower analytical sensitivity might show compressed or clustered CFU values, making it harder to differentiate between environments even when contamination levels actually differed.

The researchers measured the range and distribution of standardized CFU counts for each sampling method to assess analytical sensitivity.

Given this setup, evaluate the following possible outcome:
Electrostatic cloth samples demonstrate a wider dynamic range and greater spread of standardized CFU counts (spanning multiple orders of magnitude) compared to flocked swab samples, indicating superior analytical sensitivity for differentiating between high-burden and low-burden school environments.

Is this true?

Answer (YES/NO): YES